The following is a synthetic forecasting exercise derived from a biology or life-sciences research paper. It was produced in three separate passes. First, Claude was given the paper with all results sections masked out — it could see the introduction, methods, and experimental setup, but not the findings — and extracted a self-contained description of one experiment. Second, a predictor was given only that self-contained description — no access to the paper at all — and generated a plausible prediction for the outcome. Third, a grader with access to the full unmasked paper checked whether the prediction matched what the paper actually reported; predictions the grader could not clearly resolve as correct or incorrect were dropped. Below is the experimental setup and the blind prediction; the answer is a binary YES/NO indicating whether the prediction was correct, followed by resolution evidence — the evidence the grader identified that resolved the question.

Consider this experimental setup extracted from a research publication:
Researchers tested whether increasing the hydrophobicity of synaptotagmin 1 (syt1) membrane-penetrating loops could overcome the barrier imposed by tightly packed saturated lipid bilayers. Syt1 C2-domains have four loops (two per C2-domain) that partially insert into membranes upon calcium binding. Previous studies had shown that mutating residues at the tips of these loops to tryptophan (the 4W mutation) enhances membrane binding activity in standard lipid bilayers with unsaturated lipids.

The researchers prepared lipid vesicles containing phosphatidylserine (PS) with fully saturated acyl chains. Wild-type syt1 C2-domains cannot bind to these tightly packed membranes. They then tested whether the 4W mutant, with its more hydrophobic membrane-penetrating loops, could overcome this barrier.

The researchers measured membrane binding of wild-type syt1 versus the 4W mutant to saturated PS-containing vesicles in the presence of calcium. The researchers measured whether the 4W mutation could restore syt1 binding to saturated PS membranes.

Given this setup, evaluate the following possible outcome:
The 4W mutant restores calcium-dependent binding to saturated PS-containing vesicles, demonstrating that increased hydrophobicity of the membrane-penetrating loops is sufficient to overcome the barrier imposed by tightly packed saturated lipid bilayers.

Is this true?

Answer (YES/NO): YES